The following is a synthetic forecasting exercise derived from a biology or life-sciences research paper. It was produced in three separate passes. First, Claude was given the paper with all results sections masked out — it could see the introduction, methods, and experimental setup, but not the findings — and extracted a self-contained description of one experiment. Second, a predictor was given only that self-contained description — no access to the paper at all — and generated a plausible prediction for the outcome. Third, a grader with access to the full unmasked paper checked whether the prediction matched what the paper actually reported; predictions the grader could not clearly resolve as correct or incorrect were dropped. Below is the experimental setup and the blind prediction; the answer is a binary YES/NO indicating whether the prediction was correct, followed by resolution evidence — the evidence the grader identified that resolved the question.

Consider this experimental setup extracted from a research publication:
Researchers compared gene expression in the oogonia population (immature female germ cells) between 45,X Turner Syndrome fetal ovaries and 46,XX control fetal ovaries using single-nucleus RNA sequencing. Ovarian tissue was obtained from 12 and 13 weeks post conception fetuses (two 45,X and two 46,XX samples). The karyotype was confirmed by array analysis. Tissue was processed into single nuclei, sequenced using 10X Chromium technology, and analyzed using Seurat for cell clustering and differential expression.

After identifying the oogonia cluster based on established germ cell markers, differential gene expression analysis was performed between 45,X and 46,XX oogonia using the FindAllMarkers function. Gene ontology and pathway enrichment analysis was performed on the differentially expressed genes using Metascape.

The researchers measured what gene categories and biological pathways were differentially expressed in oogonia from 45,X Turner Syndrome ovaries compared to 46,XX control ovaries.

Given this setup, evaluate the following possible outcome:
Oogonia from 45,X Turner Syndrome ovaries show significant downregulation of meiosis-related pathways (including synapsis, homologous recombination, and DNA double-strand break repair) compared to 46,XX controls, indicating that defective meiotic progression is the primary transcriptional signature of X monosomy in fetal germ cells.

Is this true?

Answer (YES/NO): NO